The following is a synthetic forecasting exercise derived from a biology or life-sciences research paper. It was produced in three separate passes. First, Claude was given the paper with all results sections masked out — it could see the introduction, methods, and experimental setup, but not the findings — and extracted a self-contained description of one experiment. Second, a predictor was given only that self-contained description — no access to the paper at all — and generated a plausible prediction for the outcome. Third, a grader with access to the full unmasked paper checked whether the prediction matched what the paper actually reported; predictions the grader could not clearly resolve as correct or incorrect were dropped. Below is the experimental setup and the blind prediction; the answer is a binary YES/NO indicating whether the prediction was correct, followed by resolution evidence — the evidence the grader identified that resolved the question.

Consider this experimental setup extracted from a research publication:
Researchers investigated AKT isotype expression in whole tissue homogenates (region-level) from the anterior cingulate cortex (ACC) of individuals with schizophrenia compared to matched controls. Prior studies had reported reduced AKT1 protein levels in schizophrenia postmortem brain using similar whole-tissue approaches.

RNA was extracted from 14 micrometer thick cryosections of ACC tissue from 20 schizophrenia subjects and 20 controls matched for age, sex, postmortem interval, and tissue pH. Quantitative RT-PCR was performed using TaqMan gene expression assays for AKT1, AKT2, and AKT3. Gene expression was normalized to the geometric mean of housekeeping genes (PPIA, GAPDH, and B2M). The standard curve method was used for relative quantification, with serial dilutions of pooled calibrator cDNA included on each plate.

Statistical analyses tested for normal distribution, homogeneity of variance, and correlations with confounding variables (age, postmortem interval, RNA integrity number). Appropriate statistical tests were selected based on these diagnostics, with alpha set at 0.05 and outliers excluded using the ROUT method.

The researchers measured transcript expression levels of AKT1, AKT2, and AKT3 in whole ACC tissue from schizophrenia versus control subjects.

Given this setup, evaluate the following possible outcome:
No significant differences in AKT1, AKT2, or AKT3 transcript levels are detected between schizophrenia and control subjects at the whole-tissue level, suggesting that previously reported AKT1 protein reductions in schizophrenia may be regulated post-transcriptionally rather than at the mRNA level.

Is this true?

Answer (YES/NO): NO